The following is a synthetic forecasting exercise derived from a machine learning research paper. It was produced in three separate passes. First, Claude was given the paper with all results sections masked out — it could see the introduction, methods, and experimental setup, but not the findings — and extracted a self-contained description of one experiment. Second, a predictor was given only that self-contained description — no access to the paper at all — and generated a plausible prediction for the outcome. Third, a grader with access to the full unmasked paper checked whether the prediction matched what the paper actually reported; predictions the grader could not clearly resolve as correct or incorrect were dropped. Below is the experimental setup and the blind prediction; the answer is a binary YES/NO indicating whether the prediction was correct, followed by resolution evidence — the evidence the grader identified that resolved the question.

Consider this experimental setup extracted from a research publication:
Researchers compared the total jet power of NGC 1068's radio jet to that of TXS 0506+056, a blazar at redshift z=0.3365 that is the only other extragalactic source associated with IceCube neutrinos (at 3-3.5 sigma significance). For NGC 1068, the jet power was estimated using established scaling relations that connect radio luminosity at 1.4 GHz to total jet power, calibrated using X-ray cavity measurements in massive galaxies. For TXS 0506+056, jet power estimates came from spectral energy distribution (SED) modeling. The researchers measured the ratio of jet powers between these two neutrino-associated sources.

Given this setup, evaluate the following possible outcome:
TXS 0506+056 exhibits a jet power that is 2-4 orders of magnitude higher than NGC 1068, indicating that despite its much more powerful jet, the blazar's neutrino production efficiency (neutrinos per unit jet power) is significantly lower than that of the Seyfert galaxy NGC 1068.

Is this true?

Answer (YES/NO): NO